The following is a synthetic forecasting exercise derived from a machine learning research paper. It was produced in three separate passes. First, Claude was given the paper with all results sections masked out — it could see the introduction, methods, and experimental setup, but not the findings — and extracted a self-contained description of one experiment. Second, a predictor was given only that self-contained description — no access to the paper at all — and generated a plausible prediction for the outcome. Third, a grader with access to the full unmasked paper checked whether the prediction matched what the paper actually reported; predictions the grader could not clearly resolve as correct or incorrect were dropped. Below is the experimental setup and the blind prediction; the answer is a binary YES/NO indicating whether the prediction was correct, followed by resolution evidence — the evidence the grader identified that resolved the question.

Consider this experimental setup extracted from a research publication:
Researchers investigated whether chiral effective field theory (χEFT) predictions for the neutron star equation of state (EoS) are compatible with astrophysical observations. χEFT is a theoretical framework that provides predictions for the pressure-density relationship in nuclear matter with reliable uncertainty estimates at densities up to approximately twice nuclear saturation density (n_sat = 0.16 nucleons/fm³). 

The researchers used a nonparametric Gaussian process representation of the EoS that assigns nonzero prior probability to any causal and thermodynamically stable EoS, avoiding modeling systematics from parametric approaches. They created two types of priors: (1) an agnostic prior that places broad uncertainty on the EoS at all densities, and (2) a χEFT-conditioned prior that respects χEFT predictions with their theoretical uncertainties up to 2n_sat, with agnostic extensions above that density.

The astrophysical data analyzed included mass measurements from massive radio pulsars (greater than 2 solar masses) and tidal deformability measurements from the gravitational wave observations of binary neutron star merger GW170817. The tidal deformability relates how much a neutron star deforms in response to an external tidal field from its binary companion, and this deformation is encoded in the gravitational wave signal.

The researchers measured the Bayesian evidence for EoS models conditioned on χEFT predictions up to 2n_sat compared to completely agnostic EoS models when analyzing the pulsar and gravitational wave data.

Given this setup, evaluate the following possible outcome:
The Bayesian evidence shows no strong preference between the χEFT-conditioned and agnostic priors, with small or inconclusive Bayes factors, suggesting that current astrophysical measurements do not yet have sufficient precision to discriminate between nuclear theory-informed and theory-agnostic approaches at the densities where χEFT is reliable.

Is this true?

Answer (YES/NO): NO